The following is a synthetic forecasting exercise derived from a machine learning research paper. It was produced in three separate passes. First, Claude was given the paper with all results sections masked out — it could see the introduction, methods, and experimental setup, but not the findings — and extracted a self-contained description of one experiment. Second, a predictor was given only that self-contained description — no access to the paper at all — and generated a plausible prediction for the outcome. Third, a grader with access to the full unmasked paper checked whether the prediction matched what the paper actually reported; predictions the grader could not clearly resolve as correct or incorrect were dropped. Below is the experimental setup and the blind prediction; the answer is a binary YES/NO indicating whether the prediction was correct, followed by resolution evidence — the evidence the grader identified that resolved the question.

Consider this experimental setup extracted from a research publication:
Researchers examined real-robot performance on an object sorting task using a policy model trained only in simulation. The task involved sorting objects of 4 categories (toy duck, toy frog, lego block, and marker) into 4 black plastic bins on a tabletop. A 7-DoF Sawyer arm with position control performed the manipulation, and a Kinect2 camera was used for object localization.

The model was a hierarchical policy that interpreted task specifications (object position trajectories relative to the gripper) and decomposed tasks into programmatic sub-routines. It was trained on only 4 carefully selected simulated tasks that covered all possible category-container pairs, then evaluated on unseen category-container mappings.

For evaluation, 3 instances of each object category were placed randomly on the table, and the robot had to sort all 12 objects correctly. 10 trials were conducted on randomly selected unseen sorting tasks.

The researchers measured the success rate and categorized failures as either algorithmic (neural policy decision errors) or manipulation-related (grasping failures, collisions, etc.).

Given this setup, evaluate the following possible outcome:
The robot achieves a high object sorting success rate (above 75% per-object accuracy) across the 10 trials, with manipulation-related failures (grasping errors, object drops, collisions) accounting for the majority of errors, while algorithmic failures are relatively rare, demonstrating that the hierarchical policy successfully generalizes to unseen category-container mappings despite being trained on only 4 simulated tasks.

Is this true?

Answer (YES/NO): YES